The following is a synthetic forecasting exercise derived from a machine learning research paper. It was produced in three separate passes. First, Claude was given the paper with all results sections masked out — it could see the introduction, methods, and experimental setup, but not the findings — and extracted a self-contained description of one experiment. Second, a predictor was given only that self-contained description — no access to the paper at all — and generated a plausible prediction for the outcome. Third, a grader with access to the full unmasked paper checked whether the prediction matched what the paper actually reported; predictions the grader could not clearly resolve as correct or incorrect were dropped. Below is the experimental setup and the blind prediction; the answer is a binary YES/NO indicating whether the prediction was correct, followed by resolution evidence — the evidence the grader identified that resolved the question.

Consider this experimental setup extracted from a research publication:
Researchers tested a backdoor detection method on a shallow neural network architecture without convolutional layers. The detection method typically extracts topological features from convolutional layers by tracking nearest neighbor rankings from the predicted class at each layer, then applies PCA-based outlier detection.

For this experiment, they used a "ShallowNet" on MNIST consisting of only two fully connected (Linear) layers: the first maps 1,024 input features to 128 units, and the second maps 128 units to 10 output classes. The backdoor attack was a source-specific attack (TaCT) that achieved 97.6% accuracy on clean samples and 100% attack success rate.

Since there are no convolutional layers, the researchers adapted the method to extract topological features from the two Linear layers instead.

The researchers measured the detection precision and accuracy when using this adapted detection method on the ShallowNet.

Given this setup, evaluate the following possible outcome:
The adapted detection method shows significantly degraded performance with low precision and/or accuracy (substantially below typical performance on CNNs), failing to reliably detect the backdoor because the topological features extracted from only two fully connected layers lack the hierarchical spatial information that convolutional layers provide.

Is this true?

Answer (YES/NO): NO